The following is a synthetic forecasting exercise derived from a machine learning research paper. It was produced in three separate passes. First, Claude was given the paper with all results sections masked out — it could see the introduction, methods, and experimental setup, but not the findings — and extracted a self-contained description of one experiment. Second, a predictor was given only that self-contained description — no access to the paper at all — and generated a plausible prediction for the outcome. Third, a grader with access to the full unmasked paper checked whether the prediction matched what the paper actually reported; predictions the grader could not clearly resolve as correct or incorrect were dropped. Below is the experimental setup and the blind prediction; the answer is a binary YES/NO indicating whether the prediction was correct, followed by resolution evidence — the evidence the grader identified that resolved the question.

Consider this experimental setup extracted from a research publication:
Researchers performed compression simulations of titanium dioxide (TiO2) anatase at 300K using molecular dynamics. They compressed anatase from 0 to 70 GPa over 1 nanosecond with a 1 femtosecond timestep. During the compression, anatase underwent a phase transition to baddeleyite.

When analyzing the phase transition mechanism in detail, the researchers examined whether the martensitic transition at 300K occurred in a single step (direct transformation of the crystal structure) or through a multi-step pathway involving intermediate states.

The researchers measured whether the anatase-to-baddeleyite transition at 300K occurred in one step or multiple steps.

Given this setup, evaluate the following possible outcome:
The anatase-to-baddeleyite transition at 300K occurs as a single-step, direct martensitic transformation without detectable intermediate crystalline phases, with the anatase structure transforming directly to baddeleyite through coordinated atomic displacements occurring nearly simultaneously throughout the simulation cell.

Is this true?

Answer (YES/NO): NO